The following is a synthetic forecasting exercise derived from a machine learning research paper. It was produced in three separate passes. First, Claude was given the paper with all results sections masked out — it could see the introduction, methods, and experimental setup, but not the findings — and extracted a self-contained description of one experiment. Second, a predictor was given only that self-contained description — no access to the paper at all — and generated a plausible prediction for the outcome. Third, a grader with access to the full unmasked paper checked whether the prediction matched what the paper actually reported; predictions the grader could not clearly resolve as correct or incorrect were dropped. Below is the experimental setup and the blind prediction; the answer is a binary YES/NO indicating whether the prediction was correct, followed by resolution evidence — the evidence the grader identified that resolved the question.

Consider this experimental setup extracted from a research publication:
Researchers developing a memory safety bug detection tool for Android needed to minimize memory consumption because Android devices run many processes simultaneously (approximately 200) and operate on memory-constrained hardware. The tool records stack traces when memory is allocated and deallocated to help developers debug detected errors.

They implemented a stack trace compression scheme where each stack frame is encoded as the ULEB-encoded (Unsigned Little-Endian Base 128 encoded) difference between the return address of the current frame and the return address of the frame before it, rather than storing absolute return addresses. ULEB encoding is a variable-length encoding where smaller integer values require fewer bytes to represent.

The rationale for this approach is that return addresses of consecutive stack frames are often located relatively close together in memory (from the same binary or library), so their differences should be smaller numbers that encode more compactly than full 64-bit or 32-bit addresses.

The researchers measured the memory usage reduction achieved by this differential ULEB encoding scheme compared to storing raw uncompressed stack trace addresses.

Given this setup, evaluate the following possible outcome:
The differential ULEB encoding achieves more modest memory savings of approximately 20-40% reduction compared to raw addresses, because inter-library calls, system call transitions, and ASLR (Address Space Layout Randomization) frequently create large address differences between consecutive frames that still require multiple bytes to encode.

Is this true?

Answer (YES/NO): NO